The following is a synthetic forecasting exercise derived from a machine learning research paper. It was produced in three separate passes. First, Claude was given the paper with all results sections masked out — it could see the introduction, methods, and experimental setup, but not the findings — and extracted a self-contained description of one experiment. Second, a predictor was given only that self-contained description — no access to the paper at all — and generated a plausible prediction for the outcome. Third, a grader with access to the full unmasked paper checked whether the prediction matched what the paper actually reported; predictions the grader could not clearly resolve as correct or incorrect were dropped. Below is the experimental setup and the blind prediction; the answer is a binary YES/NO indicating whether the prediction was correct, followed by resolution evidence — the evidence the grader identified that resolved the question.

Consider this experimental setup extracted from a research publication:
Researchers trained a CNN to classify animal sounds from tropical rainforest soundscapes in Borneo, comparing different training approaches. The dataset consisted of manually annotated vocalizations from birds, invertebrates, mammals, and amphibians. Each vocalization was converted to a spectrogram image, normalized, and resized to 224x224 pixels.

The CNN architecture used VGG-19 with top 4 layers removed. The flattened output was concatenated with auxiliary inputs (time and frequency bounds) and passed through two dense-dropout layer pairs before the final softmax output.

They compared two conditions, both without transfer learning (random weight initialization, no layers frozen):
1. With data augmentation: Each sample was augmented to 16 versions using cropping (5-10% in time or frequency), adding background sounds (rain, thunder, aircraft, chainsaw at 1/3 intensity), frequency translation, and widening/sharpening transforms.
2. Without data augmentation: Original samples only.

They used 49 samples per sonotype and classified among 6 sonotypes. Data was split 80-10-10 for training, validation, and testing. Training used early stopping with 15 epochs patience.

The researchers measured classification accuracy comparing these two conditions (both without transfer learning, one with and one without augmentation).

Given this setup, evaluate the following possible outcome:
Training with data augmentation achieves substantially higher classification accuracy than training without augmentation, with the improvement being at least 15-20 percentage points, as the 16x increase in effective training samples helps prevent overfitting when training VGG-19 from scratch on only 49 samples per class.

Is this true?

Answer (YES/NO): NO